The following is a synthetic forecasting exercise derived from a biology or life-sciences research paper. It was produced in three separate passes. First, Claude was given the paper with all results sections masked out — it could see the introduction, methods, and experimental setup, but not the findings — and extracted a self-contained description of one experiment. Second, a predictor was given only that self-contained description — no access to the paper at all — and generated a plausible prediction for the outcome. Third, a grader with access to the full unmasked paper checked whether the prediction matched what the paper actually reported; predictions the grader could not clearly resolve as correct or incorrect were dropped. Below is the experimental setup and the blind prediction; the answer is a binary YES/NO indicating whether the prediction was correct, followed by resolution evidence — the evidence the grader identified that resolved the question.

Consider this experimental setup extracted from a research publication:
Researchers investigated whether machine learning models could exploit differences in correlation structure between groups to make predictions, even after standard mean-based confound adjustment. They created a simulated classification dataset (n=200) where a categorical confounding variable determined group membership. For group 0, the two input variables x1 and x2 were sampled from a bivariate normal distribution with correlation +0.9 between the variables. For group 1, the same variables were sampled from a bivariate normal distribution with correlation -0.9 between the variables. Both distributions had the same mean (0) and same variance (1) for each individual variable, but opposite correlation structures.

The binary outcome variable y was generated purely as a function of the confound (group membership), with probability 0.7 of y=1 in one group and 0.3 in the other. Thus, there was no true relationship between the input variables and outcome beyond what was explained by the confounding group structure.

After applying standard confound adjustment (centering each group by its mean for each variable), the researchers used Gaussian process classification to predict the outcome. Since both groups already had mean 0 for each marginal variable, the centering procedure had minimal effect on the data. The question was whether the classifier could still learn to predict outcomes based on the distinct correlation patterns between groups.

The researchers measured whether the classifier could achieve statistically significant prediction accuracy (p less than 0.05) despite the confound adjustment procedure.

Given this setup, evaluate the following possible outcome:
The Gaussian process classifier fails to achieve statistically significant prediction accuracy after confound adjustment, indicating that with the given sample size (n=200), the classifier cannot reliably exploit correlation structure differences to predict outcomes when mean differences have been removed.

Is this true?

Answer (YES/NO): NO